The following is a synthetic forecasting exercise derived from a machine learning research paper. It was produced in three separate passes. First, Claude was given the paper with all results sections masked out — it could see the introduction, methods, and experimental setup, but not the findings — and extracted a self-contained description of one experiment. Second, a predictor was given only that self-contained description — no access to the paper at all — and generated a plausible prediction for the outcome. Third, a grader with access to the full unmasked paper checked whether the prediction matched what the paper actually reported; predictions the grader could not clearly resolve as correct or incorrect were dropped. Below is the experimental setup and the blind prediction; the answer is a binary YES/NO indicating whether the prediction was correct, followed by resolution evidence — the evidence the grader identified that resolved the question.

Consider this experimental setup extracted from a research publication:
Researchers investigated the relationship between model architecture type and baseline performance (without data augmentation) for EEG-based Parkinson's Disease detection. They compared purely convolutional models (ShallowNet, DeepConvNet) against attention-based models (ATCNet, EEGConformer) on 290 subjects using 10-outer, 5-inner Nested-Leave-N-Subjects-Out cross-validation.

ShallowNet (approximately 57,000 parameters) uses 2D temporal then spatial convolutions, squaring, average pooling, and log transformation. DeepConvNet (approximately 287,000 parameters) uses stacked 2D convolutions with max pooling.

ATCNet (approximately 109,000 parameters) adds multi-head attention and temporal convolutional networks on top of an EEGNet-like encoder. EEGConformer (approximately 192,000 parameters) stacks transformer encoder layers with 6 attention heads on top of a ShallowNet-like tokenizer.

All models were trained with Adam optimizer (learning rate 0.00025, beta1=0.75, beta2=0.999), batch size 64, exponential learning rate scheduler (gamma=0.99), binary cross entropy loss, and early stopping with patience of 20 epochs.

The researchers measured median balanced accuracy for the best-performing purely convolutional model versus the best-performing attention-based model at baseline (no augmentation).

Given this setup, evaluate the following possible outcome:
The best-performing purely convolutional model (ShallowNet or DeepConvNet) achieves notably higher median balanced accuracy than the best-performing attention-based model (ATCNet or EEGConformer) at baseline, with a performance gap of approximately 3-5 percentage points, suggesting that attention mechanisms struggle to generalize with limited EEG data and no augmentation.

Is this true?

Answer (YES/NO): NO